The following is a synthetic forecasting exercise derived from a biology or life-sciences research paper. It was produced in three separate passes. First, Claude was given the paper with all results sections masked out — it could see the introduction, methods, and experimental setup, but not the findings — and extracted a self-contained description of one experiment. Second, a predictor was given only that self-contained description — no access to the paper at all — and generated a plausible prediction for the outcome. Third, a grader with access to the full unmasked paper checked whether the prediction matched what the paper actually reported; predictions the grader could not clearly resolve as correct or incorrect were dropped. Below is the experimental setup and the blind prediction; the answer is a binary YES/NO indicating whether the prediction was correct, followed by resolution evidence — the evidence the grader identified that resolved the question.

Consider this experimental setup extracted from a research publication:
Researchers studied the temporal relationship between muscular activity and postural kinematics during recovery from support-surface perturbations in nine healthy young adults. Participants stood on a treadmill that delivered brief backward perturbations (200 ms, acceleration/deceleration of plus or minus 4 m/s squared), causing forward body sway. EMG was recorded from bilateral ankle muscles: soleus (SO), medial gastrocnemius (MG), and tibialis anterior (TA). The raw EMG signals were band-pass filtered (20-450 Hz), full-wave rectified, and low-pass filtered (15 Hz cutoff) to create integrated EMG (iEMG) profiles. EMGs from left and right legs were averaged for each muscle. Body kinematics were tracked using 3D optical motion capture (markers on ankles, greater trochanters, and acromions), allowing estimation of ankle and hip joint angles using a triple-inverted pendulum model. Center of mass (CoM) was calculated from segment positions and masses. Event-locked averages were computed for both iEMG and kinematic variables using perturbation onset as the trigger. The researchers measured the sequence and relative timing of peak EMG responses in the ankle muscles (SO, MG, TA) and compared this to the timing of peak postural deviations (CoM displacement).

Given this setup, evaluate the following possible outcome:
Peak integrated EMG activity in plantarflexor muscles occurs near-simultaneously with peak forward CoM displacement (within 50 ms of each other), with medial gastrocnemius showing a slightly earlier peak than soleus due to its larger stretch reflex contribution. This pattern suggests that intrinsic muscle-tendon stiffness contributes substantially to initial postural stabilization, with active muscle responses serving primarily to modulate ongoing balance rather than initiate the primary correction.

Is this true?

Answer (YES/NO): NO